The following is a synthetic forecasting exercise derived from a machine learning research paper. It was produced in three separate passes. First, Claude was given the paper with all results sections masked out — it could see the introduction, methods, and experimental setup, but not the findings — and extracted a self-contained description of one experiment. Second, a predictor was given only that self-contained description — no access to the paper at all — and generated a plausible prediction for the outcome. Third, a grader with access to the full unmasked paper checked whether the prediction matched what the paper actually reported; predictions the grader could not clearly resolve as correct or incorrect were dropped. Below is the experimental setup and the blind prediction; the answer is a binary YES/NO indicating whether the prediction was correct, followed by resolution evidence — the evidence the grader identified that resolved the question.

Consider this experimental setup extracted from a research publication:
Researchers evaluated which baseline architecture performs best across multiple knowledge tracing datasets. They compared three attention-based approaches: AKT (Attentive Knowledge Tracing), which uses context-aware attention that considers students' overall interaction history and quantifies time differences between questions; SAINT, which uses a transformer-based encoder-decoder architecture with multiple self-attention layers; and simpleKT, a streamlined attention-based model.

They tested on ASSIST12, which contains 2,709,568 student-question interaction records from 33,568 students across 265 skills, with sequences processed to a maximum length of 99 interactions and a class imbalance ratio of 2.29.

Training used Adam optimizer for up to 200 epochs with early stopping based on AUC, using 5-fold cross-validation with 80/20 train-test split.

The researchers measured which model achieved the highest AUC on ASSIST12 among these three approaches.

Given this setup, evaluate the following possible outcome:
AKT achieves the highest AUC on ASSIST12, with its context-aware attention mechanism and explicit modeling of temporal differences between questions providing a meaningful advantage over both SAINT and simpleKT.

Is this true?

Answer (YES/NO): YES